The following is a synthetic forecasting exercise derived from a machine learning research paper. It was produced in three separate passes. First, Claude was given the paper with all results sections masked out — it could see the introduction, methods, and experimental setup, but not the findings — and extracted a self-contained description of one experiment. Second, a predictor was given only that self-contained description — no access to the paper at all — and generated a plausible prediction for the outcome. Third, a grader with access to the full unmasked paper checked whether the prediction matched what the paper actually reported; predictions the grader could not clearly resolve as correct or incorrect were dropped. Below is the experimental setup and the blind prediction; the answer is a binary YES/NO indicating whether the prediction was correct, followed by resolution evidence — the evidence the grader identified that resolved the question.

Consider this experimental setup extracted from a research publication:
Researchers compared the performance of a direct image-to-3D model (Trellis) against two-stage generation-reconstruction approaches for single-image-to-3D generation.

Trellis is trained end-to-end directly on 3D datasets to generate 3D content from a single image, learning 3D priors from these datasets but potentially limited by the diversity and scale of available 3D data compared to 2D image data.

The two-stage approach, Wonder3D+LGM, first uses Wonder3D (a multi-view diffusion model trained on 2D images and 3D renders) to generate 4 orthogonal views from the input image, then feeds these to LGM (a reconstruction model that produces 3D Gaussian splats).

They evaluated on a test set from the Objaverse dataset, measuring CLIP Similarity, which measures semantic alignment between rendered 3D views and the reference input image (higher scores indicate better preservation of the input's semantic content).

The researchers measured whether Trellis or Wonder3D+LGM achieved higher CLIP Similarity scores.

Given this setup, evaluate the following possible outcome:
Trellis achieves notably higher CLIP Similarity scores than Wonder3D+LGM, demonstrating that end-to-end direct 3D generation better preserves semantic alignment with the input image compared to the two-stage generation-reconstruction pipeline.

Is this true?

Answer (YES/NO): NO